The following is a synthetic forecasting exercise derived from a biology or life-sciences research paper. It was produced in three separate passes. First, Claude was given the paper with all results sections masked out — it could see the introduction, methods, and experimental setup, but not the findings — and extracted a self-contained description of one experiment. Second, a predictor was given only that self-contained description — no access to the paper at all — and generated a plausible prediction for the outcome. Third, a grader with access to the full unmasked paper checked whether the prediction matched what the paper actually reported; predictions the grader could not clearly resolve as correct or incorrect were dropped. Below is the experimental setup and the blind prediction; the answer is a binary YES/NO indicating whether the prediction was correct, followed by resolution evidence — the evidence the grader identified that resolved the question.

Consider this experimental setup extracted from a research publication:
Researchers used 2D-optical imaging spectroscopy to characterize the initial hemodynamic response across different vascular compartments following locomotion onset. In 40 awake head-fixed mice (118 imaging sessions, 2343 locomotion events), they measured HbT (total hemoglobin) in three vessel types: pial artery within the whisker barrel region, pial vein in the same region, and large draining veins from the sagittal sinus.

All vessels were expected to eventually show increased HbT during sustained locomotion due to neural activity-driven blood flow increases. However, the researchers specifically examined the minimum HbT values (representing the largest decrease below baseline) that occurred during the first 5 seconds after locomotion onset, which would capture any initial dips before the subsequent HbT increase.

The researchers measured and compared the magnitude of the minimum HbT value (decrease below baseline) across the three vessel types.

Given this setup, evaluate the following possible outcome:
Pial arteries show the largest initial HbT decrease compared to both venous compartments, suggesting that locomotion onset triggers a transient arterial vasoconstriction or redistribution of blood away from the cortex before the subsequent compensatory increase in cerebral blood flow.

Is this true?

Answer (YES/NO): NO